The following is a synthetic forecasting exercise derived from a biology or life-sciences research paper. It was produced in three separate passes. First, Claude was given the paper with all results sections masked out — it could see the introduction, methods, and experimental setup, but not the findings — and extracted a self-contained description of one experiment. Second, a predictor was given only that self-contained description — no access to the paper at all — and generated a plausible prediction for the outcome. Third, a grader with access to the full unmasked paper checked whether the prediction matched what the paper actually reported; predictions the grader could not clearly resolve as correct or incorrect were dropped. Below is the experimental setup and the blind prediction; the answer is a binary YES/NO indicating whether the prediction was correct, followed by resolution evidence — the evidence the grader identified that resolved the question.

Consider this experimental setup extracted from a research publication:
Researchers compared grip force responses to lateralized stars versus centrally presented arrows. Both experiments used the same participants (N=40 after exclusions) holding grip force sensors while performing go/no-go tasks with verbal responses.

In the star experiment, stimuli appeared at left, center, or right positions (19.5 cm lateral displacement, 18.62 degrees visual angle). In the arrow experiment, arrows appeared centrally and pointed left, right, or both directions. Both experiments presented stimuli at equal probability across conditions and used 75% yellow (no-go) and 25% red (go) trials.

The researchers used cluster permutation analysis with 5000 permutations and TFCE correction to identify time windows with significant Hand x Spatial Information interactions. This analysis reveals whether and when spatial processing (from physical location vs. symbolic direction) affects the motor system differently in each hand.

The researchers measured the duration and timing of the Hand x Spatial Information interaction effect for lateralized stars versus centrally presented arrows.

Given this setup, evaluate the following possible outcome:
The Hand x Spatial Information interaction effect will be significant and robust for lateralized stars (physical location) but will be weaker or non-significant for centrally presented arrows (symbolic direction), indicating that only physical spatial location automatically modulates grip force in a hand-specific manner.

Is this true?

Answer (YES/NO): NO